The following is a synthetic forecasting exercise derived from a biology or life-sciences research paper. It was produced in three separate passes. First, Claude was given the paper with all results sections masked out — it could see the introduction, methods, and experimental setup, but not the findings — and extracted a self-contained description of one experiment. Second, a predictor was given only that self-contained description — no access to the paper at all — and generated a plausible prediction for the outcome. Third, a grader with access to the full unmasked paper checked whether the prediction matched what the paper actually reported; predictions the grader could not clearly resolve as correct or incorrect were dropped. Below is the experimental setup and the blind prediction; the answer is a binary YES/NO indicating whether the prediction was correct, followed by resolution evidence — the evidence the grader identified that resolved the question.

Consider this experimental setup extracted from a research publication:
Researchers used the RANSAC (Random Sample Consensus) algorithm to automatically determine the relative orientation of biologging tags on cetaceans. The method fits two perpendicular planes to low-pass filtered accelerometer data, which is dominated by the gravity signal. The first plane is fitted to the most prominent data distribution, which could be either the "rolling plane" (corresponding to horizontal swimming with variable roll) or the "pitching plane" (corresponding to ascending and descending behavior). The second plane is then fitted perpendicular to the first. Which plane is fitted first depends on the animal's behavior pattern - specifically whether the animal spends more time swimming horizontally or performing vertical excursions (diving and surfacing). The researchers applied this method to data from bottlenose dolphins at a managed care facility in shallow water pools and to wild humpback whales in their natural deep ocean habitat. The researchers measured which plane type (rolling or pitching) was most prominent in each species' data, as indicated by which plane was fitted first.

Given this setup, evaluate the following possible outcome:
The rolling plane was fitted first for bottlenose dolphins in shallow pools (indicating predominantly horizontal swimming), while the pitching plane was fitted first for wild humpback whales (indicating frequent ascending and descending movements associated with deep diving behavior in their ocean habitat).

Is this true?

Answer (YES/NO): YES